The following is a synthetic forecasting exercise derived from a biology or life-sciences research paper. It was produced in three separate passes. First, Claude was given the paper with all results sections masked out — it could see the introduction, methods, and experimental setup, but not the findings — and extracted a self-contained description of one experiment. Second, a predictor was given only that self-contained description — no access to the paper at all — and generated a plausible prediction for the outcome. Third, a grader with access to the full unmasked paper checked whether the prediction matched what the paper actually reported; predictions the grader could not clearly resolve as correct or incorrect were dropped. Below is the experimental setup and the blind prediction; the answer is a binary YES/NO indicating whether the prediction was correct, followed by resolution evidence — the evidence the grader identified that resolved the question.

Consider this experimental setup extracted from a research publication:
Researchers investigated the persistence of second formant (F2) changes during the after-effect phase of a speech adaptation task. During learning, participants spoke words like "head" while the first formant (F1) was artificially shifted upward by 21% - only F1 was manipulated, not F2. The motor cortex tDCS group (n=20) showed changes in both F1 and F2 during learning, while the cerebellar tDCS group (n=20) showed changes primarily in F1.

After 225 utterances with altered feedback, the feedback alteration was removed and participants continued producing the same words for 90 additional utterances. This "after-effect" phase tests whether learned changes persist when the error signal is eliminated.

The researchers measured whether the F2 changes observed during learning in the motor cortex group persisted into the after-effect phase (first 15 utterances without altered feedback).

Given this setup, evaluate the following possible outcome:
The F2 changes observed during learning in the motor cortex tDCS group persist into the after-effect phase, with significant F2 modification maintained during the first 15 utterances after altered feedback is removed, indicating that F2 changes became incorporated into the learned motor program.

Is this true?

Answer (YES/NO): YES